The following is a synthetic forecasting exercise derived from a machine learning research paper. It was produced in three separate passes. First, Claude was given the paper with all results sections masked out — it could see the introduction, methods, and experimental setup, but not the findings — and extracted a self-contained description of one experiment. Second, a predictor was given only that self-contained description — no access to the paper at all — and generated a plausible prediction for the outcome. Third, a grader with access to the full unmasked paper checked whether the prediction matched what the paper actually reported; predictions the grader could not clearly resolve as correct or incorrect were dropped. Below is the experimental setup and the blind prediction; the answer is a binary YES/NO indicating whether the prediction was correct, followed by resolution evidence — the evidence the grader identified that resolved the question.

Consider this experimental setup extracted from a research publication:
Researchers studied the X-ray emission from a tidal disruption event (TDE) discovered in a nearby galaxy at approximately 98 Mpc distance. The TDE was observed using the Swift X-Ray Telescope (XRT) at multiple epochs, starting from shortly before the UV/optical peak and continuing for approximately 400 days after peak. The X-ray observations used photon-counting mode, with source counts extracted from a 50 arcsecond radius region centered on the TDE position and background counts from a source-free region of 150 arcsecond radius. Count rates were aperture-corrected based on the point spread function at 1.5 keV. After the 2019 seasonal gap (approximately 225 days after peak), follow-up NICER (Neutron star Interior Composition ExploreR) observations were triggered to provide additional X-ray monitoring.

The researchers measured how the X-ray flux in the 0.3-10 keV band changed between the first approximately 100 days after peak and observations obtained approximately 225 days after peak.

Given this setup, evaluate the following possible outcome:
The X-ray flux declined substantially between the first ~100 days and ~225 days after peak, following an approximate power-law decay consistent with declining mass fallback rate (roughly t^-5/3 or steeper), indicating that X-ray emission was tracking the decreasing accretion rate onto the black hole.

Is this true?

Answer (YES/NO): NO